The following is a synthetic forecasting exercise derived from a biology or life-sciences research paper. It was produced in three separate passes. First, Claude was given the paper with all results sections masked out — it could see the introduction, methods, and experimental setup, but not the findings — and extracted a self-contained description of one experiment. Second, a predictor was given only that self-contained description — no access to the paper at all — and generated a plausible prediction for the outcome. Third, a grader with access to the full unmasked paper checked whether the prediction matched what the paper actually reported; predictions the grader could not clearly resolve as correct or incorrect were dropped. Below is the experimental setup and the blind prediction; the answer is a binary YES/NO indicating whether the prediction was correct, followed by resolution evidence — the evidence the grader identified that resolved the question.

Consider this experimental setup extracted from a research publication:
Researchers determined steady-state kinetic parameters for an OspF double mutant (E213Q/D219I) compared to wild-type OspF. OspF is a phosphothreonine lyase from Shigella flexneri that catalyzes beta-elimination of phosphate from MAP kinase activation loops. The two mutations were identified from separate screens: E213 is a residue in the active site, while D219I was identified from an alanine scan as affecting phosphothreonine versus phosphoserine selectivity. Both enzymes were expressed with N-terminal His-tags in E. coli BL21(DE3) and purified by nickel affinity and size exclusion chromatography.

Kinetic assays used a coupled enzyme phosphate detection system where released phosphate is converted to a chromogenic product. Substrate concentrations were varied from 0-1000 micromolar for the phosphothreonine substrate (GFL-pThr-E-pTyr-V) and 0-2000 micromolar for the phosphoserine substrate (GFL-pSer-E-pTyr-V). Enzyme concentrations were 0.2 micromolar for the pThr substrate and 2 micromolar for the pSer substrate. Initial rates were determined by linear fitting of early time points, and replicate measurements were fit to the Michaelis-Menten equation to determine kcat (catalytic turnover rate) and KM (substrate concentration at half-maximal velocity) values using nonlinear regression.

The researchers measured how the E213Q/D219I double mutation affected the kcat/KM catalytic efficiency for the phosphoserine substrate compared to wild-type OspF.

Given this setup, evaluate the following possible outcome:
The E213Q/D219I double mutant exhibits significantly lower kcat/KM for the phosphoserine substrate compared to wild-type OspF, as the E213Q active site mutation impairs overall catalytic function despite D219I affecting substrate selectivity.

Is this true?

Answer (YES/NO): NO